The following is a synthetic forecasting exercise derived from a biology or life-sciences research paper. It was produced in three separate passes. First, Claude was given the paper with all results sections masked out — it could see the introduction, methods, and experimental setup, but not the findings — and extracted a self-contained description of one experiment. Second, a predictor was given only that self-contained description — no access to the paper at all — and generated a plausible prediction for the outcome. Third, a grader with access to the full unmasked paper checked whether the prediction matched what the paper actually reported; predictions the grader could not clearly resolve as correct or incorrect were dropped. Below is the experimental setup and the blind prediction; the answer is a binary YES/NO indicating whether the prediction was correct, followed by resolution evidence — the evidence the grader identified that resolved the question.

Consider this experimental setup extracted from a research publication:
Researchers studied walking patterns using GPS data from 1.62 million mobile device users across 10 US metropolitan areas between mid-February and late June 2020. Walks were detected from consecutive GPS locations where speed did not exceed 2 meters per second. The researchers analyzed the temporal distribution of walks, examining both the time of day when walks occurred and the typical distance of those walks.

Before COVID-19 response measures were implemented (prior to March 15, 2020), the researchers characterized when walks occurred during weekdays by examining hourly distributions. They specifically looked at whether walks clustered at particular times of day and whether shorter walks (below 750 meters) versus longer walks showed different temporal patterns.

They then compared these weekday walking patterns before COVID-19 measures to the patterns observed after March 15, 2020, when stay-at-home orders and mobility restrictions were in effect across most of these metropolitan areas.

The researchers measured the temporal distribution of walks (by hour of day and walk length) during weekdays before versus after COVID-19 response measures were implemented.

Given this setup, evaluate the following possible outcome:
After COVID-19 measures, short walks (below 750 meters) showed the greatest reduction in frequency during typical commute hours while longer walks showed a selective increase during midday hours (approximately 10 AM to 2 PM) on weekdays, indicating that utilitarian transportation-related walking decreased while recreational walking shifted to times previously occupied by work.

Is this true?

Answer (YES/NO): NO